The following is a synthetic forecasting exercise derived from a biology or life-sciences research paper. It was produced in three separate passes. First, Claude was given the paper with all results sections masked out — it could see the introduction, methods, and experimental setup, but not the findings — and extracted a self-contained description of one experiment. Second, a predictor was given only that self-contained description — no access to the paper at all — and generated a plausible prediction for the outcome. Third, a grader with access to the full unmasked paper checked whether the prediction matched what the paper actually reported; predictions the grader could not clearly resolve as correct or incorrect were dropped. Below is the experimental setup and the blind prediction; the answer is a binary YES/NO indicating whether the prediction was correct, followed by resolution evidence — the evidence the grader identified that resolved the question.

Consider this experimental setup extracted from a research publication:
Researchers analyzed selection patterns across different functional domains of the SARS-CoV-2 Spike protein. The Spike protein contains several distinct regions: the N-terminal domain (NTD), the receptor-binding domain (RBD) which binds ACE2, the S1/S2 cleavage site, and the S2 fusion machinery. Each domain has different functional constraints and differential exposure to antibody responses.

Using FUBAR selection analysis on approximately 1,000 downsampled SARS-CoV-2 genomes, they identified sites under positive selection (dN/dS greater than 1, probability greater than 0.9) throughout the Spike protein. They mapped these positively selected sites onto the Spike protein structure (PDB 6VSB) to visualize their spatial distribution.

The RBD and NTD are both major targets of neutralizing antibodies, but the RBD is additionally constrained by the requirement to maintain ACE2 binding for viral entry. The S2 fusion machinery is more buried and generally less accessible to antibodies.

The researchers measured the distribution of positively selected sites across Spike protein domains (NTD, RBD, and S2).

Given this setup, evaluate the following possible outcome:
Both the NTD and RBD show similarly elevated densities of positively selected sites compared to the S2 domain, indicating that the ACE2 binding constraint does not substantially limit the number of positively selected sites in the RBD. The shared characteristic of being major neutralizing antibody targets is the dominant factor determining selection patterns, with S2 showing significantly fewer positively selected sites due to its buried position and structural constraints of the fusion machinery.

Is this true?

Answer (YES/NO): NO